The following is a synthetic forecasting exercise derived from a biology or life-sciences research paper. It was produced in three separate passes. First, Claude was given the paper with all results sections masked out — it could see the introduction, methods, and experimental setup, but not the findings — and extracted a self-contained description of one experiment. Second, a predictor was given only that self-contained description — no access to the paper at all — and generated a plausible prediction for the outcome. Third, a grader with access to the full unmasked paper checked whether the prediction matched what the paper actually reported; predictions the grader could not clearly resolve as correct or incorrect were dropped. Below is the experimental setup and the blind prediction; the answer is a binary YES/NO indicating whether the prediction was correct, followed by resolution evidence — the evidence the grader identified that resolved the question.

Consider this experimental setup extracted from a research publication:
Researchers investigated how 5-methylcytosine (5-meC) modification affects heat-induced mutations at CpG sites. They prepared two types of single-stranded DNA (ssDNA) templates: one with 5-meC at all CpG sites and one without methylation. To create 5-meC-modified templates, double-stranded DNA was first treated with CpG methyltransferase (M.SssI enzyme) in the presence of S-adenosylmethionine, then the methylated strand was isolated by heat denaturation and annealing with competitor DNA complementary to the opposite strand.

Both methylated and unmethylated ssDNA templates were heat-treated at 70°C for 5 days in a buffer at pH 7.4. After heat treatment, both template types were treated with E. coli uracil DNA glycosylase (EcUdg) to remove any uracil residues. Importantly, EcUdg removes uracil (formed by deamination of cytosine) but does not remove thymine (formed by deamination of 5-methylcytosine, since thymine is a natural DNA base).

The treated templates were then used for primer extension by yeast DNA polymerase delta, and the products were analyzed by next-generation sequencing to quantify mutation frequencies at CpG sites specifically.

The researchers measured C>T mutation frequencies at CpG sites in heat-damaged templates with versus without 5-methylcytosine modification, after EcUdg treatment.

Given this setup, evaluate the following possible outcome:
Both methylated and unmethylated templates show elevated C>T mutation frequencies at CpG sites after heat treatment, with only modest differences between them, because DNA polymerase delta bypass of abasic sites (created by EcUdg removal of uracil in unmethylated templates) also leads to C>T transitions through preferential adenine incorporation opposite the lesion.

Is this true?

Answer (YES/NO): NO